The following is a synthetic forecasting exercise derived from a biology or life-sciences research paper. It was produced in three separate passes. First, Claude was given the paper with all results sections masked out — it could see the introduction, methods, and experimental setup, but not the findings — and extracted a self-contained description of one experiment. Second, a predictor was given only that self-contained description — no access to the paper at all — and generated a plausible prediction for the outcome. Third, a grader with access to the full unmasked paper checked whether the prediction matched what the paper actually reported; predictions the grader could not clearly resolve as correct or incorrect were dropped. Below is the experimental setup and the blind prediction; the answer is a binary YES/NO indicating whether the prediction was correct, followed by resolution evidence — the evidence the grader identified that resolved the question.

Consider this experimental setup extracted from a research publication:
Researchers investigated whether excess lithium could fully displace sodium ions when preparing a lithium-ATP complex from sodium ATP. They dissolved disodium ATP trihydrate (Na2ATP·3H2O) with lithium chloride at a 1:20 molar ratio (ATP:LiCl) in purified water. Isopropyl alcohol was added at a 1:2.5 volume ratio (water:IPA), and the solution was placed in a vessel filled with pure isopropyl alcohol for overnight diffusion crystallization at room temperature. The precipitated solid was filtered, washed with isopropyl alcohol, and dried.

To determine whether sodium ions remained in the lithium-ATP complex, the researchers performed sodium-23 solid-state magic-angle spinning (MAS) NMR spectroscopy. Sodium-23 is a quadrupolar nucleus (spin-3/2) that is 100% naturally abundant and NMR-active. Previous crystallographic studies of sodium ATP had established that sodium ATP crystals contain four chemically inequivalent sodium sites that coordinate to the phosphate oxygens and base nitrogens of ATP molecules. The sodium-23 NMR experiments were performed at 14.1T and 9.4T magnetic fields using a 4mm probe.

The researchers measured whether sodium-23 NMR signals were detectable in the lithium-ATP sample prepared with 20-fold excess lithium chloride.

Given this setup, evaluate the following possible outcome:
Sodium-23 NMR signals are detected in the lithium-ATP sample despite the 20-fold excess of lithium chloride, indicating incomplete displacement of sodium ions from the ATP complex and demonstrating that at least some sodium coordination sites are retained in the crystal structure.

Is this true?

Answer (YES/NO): YES